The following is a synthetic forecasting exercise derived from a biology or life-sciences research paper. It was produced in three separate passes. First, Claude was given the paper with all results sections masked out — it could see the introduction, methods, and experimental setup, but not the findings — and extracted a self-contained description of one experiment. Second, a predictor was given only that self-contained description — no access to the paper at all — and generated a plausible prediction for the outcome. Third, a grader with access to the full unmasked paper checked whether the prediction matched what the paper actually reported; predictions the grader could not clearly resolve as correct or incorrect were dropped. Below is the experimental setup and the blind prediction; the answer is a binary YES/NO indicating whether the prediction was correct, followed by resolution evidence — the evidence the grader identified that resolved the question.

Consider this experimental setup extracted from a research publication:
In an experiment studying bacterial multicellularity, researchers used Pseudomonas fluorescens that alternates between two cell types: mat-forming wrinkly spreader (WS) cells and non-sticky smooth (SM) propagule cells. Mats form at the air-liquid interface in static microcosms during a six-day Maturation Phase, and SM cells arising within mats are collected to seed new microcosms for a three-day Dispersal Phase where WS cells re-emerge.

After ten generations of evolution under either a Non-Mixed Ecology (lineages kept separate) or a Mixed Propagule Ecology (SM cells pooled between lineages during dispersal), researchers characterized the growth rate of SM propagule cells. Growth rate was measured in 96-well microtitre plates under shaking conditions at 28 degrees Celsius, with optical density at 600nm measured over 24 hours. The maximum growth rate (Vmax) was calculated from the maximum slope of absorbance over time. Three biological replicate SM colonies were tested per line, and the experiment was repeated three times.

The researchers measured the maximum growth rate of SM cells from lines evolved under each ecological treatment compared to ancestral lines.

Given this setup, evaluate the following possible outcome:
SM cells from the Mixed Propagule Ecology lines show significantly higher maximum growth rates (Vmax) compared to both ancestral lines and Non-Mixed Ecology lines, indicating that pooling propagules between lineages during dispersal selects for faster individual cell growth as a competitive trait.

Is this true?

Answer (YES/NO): NO